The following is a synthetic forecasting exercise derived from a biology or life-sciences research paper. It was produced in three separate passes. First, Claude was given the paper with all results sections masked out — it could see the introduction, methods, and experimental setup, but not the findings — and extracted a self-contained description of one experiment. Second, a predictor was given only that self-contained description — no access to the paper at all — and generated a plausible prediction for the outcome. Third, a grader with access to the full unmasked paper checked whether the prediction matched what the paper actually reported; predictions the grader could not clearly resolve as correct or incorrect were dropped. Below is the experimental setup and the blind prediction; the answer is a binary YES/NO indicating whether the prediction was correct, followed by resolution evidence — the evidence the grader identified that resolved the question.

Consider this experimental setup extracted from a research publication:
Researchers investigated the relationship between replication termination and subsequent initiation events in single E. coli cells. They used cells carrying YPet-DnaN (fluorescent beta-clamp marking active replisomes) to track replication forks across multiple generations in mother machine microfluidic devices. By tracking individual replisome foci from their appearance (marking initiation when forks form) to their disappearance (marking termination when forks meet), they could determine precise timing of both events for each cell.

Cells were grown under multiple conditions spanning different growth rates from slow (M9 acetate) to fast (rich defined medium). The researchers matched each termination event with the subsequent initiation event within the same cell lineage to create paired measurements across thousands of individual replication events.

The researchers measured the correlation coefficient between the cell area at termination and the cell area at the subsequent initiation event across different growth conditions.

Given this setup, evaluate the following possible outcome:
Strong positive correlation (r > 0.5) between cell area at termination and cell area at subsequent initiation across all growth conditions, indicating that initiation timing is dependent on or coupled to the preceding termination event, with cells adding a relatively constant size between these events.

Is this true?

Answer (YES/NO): NO